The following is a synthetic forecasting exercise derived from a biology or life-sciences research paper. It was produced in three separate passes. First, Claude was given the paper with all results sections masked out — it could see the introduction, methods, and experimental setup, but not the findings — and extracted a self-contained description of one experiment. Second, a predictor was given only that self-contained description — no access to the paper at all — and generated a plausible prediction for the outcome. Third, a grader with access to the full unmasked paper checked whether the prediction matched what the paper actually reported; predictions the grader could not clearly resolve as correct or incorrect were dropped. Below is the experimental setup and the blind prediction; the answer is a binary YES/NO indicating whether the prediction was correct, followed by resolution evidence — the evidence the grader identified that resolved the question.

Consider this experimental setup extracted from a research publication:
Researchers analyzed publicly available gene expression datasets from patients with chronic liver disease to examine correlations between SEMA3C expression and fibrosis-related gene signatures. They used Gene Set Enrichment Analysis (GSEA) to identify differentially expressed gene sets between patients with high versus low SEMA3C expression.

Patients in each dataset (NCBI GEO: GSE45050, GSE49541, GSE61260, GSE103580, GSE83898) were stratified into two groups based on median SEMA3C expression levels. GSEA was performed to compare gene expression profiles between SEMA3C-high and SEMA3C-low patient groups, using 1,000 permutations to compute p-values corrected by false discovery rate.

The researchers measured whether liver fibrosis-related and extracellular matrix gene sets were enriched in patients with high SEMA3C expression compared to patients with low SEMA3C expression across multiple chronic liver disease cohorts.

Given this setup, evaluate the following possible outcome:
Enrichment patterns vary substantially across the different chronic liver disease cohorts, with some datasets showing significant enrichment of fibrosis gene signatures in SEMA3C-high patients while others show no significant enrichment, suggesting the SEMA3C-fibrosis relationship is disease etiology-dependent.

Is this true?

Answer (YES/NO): NO